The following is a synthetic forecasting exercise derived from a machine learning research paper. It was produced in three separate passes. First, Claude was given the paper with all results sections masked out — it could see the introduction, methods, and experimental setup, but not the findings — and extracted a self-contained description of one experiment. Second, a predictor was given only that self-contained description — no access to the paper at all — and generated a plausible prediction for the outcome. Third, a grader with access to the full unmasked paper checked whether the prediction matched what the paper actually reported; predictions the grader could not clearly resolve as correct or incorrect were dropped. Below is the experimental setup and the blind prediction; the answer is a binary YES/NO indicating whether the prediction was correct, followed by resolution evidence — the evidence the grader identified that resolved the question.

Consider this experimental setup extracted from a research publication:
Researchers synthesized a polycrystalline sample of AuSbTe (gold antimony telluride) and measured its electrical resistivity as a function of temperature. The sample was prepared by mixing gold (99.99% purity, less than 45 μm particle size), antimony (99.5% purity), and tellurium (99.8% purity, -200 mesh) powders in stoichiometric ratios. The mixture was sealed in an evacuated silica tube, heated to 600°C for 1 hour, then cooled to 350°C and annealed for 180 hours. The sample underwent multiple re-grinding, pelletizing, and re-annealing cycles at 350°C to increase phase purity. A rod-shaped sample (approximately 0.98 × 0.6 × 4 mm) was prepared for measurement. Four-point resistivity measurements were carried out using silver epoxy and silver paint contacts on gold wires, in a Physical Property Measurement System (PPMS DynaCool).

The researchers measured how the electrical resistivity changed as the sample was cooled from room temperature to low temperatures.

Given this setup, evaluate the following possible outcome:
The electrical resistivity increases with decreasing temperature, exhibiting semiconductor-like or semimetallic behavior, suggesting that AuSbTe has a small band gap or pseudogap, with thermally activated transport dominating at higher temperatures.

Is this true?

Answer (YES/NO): YES